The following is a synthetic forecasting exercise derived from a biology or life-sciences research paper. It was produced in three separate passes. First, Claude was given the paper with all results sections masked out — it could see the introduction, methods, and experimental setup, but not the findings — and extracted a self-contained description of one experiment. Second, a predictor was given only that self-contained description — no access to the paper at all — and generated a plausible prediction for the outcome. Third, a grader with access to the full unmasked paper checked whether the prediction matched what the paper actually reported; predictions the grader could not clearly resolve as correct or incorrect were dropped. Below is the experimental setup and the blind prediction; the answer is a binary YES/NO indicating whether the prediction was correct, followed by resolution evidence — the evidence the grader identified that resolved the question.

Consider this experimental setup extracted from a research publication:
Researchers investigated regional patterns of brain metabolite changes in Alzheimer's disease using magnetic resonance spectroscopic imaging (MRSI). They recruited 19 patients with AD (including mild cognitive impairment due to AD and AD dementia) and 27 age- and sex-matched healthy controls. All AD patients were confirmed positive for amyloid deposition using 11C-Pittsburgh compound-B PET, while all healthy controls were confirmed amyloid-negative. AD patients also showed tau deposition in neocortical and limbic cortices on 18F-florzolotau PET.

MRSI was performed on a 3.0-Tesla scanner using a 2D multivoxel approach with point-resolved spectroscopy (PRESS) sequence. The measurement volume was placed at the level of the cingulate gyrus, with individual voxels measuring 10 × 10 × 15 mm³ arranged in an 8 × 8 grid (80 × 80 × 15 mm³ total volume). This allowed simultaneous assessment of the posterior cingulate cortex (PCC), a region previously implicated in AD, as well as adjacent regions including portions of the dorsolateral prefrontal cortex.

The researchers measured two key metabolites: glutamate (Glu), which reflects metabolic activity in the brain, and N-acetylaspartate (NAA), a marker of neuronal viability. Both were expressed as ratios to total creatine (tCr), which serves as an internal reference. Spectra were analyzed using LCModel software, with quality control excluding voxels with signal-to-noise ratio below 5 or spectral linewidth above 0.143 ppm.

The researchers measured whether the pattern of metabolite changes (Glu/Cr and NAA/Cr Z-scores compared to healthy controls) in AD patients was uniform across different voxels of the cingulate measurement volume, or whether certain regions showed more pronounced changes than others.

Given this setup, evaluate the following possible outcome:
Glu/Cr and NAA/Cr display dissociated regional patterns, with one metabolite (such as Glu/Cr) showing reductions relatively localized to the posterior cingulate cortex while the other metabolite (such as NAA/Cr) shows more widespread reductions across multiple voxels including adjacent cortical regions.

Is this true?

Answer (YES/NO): NO